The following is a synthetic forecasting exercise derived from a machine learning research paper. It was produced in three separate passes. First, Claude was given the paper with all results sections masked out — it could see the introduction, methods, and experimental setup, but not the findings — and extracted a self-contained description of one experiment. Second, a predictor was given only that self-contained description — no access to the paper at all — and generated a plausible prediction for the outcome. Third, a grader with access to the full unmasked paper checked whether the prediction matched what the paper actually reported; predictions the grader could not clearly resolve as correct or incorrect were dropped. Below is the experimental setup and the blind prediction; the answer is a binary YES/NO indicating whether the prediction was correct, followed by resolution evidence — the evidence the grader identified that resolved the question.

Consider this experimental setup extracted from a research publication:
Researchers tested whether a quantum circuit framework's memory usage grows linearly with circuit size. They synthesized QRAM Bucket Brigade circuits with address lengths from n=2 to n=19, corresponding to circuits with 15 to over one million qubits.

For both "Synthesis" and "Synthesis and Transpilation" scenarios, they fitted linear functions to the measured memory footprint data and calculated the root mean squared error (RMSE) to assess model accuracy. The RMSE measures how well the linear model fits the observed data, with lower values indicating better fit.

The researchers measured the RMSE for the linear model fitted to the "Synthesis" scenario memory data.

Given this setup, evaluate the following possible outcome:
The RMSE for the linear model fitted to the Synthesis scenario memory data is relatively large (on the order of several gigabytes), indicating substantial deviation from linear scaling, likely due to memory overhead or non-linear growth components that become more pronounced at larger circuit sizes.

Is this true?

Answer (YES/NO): NO